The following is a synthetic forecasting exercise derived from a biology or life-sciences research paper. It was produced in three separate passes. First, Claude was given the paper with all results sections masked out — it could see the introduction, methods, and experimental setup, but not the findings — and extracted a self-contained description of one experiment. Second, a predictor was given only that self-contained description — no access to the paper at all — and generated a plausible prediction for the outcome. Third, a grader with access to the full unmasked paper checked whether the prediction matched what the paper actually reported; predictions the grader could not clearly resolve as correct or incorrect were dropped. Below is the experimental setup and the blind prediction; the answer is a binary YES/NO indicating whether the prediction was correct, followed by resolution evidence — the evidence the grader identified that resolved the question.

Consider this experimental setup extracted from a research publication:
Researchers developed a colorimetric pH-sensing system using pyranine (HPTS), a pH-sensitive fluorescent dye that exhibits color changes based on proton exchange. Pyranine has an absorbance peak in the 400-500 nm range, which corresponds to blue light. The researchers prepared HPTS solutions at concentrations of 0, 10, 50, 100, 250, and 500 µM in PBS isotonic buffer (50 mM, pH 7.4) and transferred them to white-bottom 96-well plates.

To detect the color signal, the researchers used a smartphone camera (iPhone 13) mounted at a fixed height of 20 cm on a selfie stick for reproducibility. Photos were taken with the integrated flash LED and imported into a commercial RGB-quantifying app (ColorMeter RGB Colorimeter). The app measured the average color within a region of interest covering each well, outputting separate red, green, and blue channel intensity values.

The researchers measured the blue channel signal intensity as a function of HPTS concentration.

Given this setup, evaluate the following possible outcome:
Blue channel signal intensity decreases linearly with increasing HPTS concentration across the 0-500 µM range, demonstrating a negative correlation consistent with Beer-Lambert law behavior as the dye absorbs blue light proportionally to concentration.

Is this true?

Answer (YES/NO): NO